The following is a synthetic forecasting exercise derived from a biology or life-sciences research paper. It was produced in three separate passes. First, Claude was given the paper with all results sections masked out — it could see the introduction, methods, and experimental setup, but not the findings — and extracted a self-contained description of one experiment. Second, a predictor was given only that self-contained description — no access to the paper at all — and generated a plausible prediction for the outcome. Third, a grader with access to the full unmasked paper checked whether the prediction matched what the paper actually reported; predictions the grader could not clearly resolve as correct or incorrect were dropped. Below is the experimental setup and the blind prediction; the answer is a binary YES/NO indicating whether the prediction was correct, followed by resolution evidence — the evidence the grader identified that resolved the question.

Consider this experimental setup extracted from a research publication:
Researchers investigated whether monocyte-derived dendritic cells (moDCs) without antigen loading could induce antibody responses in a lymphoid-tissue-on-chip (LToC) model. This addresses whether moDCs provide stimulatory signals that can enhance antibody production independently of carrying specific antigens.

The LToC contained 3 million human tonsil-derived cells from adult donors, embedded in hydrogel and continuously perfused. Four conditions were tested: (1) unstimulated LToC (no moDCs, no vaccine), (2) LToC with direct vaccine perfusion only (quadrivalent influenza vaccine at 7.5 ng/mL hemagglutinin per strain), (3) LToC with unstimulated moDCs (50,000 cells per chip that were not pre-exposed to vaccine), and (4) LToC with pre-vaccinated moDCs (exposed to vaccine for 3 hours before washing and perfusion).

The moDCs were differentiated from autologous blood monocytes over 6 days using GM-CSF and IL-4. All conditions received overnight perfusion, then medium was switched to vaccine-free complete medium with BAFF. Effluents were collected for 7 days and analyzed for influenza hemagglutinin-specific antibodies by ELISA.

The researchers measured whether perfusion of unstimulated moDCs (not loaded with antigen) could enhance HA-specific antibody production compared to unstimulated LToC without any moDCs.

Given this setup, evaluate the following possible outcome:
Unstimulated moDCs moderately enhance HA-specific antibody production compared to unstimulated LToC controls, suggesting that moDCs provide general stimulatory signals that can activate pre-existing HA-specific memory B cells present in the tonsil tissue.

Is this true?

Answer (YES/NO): NO